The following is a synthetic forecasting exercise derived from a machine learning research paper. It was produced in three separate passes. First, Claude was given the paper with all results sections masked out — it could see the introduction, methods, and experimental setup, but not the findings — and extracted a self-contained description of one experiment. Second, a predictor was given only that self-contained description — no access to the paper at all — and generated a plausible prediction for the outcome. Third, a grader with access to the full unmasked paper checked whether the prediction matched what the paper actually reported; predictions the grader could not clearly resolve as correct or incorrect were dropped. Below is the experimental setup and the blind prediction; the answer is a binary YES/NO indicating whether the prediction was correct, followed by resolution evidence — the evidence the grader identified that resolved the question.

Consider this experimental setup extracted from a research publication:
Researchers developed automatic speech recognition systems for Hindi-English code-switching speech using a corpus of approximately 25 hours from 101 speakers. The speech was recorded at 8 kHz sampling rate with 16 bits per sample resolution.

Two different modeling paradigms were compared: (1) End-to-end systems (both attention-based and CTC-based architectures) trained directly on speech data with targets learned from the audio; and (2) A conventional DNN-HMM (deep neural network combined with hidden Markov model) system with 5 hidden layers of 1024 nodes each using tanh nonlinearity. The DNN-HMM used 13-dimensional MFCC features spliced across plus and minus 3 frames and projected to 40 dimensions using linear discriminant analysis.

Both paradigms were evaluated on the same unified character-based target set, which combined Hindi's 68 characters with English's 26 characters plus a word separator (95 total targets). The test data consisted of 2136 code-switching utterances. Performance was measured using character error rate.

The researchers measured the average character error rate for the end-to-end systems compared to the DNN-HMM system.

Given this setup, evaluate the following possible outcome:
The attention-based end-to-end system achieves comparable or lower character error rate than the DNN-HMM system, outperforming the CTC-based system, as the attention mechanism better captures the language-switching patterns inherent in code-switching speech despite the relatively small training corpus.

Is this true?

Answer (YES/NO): NO